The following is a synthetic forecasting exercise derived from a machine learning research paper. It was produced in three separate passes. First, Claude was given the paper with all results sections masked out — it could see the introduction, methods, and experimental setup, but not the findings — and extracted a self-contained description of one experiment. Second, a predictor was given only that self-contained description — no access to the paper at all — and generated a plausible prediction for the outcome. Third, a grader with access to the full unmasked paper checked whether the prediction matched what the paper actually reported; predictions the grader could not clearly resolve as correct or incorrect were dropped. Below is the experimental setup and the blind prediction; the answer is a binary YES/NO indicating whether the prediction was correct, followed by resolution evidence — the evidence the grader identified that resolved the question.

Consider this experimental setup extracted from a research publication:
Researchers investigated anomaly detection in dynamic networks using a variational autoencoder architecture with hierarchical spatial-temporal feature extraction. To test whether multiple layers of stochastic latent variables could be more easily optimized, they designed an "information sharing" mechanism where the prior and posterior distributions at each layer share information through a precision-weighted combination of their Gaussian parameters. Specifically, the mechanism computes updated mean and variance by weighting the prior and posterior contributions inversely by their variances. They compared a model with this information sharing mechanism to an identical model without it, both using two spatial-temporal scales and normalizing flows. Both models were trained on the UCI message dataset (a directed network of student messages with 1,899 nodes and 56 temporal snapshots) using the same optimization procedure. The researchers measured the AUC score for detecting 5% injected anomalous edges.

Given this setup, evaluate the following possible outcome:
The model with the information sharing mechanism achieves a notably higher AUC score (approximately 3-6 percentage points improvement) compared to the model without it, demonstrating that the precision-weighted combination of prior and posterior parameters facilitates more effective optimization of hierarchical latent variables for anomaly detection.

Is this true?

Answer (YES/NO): NO